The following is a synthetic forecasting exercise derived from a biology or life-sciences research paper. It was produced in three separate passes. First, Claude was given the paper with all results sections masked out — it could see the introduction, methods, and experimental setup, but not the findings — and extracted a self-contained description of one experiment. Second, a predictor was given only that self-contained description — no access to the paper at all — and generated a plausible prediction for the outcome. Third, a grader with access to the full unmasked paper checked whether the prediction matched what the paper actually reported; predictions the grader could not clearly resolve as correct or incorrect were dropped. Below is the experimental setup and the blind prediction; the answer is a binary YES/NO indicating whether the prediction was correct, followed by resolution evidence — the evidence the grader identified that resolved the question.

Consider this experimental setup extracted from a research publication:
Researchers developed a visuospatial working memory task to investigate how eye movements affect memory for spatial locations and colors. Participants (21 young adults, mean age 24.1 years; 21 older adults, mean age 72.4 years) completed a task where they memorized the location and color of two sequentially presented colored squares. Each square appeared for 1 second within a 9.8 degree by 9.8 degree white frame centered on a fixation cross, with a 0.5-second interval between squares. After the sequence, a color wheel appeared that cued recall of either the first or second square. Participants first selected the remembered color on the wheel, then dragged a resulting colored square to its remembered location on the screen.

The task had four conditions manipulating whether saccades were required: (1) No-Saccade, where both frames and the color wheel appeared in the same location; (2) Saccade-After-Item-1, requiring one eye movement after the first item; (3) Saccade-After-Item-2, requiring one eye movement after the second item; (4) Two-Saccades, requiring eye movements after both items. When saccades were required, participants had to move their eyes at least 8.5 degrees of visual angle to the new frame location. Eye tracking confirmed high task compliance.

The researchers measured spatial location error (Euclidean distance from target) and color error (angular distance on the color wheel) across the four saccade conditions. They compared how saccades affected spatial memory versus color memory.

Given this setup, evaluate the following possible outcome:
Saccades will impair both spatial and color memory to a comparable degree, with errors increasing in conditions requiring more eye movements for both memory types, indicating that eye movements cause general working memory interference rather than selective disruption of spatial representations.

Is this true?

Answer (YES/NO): NO